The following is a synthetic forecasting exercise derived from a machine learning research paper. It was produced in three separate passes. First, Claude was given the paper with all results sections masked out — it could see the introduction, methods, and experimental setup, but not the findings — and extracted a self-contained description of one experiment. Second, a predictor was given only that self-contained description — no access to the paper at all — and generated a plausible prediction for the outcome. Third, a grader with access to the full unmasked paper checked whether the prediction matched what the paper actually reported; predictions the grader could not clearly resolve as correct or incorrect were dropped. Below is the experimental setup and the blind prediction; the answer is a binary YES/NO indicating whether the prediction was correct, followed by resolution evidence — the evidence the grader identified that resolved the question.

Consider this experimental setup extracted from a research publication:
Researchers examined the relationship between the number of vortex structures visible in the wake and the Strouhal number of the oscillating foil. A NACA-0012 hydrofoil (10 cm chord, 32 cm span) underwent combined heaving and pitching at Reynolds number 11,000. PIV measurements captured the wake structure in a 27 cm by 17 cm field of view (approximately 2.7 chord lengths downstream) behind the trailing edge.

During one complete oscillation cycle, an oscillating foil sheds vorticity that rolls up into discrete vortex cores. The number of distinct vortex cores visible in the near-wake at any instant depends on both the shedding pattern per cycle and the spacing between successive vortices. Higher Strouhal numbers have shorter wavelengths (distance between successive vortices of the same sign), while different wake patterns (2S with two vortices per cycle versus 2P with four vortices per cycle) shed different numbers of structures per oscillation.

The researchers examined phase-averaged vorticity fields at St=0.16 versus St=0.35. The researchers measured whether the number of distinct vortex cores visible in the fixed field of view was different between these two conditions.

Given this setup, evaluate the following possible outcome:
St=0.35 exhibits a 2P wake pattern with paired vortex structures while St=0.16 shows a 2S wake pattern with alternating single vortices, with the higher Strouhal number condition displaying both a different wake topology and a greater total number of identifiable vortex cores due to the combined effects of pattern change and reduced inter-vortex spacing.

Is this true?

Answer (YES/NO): NO